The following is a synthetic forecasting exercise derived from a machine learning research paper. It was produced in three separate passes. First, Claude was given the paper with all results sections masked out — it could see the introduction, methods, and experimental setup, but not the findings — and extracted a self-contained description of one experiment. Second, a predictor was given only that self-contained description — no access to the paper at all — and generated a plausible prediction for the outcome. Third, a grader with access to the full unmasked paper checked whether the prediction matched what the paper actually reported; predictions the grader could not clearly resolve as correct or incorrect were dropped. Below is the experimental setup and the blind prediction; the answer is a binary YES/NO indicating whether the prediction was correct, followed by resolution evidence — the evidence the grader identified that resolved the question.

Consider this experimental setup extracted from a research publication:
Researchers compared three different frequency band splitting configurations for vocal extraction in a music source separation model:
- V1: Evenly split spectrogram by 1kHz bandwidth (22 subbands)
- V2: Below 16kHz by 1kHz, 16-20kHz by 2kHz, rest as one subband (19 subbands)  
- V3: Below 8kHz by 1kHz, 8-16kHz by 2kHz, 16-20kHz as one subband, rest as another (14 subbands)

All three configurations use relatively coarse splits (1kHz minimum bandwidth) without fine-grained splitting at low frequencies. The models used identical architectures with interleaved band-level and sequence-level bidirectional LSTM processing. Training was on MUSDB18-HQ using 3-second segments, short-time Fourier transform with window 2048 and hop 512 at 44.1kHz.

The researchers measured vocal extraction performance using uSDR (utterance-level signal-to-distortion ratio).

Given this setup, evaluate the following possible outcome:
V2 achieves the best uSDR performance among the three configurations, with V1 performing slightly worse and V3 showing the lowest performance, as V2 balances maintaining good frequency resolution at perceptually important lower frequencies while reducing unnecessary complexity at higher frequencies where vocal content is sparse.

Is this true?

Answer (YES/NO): YES